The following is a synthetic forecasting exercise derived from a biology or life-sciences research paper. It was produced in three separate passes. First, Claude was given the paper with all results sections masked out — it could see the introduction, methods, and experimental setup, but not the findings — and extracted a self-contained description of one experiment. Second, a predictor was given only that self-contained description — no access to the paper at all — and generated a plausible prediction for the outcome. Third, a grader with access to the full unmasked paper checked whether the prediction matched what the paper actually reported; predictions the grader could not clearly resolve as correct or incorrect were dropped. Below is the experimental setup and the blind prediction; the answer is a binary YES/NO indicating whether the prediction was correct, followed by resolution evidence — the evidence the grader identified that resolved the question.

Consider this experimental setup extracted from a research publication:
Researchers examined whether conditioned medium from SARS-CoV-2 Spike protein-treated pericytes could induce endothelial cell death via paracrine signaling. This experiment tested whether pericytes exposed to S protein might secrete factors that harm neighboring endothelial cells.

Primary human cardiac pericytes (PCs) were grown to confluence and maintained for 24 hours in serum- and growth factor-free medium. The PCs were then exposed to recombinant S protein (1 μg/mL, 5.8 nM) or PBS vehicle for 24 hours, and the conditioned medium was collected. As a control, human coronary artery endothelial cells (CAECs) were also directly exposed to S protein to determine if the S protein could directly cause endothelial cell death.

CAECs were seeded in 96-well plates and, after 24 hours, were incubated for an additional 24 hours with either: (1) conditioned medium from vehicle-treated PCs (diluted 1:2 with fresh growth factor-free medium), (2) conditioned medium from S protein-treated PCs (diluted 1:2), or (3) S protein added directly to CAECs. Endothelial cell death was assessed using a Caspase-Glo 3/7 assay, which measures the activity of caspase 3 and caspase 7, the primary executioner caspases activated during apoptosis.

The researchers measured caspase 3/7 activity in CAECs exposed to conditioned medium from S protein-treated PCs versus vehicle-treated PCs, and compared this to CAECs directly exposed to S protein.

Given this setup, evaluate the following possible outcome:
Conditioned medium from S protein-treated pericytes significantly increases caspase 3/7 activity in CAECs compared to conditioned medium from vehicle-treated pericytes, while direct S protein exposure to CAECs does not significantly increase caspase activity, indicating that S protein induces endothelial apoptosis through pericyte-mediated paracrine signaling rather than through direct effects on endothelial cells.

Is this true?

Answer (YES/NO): YES